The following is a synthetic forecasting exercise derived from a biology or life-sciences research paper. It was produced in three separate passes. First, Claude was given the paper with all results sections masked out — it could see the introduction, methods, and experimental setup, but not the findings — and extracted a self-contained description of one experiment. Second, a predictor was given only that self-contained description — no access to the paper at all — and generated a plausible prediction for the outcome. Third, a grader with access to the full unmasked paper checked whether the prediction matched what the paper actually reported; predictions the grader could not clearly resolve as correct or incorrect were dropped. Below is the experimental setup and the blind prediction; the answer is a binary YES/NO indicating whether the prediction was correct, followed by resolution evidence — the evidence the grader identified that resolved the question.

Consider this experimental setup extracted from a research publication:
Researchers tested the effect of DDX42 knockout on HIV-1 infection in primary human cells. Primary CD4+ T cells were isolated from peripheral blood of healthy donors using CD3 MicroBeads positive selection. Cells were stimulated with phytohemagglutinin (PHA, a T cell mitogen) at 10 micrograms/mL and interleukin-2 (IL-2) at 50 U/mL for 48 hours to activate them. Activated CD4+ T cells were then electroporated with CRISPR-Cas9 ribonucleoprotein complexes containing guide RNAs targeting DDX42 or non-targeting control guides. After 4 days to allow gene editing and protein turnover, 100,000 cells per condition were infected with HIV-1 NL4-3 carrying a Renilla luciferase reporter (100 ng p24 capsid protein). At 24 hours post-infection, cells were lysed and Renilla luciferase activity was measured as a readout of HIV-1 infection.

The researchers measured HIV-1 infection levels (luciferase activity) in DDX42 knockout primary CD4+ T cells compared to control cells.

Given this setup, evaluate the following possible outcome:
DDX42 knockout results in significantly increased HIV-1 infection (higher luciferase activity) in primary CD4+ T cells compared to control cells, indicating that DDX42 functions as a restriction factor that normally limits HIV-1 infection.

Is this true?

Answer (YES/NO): YES